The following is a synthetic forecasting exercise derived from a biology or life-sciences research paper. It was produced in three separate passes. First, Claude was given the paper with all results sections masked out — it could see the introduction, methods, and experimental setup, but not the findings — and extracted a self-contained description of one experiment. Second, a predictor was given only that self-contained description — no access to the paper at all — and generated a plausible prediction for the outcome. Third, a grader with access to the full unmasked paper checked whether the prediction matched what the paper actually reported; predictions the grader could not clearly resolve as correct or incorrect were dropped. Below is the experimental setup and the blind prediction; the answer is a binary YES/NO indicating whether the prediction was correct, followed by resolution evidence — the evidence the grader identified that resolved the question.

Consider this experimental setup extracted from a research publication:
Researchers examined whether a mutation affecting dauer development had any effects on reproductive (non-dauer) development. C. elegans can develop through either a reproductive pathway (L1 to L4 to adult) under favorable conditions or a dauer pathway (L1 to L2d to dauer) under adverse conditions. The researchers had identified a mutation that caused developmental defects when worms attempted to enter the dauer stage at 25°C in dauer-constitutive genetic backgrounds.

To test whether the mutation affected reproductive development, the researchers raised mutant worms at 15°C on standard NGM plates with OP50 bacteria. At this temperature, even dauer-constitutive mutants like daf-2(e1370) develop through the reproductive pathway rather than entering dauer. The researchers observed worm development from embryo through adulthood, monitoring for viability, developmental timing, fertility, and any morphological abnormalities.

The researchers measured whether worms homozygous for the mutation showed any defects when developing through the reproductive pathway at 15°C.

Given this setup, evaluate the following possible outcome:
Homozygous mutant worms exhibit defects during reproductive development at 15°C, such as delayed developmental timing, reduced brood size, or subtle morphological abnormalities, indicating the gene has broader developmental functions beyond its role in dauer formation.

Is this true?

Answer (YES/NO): NO